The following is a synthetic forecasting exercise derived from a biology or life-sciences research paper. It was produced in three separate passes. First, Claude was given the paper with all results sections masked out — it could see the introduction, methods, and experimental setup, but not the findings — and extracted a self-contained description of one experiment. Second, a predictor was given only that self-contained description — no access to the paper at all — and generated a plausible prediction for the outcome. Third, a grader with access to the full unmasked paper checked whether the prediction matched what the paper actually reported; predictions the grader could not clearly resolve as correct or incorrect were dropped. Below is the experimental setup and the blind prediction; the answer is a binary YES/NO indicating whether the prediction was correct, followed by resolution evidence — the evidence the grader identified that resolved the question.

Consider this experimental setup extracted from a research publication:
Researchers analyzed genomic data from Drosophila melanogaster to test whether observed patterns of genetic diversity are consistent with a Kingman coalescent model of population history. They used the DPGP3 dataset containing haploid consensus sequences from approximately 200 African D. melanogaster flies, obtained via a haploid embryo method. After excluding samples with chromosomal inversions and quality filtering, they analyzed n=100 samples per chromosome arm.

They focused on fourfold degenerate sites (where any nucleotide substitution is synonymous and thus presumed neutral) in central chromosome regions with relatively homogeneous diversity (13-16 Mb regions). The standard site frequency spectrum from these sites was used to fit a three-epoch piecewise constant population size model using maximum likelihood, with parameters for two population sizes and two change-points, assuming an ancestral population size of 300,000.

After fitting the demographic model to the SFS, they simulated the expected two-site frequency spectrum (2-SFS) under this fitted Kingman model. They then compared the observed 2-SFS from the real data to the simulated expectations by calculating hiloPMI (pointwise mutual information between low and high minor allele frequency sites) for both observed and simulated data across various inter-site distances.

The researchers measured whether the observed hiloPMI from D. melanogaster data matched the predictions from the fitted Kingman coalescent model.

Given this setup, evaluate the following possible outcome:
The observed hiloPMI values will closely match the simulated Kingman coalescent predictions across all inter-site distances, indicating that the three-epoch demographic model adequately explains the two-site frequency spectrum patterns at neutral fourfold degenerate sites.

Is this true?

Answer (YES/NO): NO